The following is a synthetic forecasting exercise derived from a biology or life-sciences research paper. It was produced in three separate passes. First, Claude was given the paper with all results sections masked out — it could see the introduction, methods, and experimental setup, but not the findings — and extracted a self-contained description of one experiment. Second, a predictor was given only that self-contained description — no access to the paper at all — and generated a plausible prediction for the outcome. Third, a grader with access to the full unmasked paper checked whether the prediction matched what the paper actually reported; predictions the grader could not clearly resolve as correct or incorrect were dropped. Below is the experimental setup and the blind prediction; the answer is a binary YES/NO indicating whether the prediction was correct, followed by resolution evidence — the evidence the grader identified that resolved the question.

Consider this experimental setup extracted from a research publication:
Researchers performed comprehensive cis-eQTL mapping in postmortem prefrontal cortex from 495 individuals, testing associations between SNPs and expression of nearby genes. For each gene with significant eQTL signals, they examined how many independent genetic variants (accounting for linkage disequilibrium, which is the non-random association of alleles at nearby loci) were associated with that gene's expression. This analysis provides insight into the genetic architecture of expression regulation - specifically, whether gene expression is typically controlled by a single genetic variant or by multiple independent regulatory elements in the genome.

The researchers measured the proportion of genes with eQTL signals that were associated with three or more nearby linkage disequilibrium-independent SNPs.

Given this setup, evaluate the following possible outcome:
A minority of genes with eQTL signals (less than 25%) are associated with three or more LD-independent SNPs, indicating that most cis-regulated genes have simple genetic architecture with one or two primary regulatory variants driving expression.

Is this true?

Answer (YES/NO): NO